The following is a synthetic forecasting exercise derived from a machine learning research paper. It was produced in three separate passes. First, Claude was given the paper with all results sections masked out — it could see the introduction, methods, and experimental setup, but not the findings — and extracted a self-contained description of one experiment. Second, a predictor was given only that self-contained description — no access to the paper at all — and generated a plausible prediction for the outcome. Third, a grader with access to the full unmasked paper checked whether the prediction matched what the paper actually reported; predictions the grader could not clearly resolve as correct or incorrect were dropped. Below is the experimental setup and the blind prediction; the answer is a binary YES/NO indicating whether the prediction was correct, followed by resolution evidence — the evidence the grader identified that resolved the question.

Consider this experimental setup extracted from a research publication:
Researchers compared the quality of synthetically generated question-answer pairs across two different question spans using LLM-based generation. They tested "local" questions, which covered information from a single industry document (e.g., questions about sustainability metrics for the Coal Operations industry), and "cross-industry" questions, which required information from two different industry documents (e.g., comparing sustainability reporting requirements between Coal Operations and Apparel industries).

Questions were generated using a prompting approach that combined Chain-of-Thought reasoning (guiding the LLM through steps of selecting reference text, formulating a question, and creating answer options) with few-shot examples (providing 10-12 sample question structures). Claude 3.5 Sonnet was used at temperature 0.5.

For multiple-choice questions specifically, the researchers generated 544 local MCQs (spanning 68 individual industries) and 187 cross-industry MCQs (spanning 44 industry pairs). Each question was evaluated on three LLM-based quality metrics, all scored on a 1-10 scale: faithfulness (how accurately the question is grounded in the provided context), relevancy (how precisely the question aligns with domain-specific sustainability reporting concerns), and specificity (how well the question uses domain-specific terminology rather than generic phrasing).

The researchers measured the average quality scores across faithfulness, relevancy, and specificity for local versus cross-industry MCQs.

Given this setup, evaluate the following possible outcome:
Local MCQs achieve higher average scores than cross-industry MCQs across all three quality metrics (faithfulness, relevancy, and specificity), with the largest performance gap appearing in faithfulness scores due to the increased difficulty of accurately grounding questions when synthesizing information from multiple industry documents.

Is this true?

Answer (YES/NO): NO